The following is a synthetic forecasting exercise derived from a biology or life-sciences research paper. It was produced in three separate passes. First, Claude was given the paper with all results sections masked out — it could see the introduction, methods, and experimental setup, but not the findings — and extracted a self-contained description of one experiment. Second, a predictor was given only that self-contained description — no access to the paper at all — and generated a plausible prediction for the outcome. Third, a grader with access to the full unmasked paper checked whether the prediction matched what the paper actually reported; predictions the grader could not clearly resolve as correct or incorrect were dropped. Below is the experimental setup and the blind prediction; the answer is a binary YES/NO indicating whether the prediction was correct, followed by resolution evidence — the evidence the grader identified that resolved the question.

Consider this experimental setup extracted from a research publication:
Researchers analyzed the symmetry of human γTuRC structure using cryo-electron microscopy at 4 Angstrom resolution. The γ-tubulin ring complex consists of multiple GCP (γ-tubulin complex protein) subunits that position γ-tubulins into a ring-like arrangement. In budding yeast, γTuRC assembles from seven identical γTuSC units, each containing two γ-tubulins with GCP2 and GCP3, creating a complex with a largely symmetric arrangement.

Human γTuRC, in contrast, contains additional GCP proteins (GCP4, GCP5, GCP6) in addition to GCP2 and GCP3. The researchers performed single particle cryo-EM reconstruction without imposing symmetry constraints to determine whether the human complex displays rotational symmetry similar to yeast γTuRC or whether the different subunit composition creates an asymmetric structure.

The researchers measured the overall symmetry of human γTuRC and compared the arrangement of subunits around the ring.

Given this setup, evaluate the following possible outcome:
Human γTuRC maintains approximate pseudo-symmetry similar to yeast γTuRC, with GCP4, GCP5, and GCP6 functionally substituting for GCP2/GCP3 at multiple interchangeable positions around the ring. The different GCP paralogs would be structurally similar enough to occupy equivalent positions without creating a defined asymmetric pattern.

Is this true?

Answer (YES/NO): NO